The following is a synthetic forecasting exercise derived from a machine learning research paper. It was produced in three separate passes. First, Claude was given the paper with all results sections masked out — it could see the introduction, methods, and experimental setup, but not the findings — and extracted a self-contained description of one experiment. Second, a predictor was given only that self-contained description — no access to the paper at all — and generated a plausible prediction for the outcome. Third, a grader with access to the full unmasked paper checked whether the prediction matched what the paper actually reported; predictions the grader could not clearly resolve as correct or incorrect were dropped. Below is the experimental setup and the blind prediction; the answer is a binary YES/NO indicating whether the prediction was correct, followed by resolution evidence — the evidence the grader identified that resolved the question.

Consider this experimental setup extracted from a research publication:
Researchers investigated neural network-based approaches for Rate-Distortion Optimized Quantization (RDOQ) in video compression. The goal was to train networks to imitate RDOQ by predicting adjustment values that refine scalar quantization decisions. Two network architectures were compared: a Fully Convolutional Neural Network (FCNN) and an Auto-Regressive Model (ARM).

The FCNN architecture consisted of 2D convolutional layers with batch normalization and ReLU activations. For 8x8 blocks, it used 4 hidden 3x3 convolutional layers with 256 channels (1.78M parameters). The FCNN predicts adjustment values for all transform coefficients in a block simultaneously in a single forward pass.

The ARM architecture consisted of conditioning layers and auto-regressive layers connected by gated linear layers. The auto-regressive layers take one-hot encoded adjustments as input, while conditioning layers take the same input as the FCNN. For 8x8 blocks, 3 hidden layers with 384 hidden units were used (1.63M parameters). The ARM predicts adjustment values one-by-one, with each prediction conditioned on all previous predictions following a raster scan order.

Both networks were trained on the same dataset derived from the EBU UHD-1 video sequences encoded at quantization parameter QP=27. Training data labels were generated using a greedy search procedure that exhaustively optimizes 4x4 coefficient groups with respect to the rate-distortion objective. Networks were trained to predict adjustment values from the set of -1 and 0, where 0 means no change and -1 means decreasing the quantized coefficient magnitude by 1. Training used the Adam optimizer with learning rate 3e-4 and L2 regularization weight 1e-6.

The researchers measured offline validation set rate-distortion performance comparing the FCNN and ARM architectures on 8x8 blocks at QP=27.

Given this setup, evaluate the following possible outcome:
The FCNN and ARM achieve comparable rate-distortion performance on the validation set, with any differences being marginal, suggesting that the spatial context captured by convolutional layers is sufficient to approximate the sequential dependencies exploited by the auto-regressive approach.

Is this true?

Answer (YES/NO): NO